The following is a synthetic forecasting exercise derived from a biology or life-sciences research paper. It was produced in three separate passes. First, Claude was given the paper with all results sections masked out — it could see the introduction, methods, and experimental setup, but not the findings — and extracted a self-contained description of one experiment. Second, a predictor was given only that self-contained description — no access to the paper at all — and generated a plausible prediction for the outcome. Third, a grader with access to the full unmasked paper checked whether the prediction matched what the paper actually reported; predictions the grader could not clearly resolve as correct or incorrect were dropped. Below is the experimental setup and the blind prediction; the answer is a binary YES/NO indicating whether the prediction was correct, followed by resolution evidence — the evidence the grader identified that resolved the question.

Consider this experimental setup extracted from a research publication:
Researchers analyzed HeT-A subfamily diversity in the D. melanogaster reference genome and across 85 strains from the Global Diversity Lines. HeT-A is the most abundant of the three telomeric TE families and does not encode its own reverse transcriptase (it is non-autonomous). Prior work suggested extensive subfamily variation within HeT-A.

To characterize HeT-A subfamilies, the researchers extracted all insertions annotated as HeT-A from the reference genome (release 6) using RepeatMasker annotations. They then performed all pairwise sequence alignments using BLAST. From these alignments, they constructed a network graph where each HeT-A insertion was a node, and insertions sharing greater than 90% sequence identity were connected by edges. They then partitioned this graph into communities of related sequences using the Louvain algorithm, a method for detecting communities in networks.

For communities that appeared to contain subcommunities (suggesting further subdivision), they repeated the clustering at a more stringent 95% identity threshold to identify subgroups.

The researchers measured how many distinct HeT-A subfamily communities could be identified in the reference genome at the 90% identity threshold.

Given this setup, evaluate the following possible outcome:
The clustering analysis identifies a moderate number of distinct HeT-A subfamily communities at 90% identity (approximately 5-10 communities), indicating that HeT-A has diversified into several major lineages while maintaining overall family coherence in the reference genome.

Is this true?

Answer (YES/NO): NO